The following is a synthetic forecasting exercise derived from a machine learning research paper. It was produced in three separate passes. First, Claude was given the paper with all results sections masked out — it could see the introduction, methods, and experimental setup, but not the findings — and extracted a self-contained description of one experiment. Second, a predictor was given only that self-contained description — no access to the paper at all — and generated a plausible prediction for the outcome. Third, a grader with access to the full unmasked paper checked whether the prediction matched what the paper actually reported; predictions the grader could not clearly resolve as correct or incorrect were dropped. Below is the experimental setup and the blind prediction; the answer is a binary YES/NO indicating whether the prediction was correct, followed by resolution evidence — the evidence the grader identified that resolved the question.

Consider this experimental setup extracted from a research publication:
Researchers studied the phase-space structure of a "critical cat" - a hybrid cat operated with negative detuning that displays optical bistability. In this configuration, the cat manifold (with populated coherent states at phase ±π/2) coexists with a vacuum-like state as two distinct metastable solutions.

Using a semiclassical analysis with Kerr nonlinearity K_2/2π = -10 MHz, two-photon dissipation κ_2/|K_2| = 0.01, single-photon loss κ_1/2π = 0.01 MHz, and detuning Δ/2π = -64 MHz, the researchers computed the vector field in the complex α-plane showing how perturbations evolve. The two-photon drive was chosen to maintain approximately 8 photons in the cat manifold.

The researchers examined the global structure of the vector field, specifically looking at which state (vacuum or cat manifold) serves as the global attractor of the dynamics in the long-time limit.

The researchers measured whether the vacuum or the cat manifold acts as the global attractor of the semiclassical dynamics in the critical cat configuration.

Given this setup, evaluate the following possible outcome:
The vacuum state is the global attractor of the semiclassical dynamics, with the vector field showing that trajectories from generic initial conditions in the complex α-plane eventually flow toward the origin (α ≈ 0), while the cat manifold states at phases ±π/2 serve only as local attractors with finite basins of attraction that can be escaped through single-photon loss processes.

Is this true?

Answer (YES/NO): YES